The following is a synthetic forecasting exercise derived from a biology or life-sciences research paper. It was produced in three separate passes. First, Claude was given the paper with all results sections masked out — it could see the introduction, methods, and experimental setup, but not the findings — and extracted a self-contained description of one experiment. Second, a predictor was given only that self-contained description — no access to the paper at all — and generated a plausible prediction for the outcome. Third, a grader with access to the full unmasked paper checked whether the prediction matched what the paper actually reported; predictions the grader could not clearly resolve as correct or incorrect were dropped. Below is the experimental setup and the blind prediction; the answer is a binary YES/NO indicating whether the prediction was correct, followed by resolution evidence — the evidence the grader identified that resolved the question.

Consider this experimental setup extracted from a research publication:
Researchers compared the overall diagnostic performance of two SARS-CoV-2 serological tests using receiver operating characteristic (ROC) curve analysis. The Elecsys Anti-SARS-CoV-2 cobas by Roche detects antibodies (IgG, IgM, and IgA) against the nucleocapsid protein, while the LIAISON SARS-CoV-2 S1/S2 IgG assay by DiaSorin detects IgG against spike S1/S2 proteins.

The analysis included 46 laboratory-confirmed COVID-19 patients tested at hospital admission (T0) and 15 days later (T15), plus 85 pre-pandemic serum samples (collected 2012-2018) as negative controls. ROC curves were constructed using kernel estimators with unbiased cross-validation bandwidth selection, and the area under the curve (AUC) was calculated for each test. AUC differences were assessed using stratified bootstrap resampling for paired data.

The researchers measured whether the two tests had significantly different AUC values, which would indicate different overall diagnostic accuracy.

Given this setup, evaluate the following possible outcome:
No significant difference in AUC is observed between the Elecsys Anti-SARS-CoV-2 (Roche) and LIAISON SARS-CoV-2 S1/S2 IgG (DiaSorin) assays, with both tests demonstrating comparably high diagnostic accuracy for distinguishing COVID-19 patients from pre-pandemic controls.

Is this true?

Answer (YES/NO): NO